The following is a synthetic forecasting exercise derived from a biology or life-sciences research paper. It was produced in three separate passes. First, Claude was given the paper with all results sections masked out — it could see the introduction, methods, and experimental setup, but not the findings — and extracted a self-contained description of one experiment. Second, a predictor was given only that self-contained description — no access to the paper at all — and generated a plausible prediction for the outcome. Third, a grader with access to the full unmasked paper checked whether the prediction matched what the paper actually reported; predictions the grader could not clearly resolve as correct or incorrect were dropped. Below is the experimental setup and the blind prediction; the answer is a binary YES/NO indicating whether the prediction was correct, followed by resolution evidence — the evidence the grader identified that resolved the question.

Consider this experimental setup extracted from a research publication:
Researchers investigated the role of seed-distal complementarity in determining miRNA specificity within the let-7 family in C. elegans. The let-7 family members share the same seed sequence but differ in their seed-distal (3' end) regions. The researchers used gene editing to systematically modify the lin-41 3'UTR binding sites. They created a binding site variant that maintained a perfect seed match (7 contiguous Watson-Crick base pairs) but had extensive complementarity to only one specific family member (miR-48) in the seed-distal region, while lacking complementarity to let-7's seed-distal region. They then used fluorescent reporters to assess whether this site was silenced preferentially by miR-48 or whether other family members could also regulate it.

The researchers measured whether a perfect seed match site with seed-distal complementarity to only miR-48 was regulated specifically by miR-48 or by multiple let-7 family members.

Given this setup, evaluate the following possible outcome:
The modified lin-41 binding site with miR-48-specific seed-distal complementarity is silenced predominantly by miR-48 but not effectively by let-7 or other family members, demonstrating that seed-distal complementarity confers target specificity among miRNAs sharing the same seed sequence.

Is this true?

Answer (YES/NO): NO